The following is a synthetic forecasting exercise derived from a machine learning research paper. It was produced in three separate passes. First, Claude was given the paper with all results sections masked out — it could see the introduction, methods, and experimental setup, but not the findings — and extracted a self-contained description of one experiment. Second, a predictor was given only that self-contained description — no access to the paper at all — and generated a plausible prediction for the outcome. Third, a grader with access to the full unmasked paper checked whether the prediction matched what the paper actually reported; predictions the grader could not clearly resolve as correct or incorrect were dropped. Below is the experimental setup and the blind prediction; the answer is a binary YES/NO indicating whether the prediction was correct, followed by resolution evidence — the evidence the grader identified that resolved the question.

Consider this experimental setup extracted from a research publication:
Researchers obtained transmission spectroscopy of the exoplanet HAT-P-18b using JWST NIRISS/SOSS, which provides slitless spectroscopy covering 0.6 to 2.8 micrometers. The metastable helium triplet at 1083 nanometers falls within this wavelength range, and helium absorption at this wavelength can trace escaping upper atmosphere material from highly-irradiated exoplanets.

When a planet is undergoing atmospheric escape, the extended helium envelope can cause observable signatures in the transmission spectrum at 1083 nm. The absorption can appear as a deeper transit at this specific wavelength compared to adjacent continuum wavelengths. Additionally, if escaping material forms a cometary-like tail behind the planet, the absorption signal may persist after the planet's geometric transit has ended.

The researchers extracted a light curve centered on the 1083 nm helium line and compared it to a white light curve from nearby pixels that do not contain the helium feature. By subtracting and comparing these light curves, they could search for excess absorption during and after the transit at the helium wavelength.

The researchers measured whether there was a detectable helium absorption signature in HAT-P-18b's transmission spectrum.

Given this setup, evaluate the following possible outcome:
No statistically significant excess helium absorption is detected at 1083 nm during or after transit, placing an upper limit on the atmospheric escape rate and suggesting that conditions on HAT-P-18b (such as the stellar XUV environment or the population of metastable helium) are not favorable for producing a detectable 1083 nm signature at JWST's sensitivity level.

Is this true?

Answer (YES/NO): NO